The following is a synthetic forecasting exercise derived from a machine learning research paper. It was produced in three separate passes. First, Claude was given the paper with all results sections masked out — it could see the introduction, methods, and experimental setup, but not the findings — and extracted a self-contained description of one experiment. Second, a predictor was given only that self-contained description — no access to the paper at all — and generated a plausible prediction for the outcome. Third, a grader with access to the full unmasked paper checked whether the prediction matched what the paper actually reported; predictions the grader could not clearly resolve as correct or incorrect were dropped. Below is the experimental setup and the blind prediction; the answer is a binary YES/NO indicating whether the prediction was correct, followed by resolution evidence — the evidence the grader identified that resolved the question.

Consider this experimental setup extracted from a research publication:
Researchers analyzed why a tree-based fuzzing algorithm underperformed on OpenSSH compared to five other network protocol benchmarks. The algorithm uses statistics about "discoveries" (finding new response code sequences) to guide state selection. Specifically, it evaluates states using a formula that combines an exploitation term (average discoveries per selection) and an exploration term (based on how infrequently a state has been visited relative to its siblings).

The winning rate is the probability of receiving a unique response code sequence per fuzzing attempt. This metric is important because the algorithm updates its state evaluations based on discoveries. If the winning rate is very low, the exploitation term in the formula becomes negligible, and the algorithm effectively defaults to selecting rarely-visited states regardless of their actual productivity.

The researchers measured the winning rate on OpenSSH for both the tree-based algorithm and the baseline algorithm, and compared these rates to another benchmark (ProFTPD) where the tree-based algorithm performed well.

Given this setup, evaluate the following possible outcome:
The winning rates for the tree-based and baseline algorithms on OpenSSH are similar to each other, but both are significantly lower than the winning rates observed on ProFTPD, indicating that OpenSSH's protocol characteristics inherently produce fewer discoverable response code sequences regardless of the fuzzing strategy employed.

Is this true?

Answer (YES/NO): NO